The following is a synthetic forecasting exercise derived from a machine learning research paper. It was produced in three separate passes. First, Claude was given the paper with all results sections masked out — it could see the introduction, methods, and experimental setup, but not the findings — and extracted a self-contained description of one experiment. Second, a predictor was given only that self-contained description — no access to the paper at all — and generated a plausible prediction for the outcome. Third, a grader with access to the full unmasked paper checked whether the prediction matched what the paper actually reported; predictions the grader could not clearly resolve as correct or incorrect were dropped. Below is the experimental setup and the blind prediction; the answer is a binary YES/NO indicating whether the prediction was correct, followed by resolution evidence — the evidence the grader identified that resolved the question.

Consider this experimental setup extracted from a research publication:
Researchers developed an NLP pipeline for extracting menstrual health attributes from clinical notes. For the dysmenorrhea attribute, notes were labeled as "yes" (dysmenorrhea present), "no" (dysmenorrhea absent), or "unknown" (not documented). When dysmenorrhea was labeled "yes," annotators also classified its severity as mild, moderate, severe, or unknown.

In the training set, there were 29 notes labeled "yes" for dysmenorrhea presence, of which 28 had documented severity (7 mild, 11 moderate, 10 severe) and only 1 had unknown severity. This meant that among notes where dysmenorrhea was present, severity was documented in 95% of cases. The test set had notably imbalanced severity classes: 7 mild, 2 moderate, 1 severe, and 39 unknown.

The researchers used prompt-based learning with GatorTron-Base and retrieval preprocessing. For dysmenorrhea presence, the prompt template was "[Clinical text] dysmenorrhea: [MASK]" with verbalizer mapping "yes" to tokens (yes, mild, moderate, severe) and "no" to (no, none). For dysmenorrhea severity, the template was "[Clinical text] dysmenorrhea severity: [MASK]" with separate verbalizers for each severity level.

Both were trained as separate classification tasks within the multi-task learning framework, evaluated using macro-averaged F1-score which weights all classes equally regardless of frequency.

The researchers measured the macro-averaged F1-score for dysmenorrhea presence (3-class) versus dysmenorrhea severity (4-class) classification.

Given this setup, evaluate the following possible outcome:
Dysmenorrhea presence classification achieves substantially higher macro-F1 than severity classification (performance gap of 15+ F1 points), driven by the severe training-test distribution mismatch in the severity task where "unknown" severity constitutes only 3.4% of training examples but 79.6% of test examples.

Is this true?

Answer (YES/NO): NO